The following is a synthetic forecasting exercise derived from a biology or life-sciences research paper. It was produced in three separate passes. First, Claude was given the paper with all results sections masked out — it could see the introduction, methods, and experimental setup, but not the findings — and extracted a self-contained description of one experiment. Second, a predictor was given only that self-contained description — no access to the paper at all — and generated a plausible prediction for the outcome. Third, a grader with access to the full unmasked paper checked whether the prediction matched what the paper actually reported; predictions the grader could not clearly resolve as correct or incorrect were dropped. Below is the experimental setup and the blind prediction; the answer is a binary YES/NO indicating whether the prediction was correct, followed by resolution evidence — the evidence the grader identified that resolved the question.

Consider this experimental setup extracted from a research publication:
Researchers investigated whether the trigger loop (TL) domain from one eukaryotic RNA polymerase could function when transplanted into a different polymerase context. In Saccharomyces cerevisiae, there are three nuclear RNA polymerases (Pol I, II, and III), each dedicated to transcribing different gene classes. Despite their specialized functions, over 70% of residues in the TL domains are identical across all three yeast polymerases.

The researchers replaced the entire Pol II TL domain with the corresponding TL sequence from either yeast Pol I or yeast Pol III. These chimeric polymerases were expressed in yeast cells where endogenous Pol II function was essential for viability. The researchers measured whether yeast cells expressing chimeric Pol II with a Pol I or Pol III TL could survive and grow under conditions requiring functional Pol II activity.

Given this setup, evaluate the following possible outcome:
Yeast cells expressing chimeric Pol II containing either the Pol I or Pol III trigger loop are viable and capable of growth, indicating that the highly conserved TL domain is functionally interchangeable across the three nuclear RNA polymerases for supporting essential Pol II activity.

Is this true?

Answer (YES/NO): NO